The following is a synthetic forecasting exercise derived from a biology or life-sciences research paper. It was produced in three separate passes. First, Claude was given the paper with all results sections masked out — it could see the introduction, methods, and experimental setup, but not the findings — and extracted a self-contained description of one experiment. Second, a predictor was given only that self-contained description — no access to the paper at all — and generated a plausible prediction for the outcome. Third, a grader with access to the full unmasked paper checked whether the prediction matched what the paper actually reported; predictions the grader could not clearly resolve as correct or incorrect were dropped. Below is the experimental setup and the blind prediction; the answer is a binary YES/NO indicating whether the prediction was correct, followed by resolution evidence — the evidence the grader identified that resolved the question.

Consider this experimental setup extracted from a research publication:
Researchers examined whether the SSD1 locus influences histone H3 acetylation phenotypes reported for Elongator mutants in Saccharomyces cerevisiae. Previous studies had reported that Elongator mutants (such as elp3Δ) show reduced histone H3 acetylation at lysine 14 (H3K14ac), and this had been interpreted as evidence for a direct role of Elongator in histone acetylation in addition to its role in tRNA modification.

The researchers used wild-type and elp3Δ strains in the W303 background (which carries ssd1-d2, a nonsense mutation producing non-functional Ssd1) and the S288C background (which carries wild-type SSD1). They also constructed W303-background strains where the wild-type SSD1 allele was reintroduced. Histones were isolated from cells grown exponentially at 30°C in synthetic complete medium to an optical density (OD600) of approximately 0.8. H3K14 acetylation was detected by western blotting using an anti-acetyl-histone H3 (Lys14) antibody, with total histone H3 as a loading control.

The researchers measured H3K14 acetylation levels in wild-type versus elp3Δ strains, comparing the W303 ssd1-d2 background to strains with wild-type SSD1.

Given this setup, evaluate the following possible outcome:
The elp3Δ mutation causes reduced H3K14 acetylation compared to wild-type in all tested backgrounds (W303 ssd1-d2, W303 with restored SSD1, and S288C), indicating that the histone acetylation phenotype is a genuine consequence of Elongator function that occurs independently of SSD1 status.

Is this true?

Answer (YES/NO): NO